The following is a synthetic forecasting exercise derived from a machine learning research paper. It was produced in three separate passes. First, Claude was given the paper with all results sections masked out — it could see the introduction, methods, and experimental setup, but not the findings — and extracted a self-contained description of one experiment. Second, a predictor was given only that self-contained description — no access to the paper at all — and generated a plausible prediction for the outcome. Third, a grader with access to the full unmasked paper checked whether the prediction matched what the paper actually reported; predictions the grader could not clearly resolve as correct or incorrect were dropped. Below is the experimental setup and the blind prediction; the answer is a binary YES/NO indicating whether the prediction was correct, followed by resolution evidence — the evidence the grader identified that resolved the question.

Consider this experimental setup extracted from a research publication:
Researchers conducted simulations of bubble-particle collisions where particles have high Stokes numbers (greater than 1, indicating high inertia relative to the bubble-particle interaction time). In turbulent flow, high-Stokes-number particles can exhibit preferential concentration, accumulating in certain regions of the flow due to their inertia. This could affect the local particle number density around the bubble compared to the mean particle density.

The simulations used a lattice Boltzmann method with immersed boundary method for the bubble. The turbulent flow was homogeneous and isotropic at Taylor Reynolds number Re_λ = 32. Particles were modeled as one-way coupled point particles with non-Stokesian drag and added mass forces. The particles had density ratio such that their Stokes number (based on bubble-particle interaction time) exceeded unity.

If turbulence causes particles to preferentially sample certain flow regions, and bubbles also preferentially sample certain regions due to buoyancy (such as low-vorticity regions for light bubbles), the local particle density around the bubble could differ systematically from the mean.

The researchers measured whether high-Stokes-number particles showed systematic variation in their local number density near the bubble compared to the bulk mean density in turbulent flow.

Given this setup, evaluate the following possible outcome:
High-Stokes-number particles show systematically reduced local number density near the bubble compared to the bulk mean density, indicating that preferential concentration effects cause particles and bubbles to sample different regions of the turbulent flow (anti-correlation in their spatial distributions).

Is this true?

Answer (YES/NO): YES